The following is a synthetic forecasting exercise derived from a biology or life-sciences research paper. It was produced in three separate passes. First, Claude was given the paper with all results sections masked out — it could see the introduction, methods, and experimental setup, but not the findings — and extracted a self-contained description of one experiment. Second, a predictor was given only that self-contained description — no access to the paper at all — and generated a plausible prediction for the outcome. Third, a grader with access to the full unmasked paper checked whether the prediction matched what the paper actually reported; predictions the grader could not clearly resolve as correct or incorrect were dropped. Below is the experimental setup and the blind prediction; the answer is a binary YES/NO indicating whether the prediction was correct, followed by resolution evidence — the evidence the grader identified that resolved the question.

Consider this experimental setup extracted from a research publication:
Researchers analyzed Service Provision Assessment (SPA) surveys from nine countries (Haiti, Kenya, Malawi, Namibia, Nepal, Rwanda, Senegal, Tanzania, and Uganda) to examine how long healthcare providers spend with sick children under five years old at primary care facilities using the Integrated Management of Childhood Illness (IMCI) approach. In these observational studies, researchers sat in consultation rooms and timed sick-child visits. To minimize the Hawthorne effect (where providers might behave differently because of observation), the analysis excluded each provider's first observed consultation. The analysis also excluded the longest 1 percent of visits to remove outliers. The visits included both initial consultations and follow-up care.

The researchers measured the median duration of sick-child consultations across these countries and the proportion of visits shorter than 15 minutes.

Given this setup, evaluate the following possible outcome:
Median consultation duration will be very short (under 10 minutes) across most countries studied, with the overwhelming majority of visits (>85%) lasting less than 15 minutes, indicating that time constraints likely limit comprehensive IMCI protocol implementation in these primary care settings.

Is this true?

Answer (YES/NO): NO